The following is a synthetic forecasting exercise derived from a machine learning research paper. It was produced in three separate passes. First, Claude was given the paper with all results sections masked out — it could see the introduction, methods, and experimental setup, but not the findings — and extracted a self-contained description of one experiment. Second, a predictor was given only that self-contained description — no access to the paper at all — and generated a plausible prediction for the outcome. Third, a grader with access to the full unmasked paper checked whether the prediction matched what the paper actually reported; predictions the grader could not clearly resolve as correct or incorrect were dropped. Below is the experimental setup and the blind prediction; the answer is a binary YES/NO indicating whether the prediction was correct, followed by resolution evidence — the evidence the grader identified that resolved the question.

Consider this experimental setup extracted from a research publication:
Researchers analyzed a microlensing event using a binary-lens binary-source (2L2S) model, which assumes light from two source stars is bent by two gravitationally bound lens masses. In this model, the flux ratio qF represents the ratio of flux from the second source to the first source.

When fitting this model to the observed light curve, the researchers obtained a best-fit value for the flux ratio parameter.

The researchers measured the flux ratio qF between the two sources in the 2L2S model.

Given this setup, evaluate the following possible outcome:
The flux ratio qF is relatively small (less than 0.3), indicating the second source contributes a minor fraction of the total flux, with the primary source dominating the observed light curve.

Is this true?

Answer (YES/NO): NO